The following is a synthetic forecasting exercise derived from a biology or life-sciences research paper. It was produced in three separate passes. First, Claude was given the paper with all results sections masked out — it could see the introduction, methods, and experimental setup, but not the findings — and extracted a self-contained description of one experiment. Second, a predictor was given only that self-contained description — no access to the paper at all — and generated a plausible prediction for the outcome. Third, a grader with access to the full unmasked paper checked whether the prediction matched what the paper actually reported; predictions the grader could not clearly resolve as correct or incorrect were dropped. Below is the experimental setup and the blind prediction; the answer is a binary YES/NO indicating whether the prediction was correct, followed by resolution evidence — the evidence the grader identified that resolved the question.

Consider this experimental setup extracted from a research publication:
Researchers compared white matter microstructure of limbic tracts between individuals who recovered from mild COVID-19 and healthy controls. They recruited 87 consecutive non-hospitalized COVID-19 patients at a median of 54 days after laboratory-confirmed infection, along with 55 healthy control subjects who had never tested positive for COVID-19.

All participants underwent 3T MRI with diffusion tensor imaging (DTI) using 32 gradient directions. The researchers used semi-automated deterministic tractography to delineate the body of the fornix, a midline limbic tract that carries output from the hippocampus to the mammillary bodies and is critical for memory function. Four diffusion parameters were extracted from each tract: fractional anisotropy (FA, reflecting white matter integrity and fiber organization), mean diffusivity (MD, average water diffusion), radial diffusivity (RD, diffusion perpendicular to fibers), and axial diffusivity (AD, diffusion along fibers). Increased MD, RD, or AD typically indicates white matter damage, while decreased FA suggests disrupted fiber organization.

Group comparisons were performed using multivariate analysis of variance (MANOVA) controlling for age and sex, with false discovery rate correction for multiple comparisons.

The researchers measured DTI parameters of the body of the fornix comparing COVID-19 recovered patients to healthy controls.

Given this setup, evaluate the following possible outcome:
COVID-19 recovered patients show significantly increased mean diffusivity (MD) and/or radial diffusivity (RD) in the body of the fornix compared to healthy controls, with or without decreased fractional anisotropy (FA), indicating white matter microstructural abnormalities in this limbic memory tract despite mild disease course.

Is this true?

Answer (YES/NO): NO